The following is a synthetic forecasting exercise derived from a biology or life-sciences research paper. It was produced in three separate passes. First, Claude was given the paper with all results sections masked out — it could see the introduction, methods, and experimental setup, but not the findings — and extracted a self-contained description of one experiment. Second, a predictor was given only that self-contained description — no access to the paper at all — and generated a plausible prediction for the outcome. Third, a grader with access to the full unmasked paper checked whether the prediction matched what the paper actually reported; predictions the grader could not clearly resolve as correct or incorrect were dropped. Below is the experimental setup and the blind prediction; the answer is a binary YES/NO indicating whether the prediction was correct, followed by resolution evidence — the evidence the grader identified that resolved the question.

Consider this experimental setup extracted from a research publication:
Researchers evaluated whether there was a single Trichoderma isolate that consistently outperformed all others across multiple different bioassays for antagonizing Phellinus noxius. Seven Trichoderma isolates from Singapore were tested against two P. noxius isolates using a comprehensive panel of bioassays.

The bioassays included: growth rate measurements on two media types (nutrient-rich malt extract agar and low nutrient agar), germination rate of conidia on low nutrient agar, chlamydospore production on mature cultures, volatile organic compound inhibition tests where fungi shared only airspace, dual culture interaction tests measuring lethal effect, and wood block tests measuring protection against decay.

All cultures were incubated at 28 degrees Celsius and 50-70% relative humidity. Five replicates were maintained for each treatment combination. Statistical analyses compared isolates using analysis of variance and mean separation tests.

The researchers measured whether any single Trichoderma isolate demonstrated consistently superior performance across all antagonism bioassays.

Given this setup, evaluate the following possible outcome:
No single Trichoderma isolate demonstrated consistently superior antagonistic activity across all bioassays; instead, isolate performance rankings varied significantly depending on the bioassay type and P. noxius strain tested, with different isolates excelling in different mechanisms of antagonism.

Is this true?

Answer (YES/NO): YES